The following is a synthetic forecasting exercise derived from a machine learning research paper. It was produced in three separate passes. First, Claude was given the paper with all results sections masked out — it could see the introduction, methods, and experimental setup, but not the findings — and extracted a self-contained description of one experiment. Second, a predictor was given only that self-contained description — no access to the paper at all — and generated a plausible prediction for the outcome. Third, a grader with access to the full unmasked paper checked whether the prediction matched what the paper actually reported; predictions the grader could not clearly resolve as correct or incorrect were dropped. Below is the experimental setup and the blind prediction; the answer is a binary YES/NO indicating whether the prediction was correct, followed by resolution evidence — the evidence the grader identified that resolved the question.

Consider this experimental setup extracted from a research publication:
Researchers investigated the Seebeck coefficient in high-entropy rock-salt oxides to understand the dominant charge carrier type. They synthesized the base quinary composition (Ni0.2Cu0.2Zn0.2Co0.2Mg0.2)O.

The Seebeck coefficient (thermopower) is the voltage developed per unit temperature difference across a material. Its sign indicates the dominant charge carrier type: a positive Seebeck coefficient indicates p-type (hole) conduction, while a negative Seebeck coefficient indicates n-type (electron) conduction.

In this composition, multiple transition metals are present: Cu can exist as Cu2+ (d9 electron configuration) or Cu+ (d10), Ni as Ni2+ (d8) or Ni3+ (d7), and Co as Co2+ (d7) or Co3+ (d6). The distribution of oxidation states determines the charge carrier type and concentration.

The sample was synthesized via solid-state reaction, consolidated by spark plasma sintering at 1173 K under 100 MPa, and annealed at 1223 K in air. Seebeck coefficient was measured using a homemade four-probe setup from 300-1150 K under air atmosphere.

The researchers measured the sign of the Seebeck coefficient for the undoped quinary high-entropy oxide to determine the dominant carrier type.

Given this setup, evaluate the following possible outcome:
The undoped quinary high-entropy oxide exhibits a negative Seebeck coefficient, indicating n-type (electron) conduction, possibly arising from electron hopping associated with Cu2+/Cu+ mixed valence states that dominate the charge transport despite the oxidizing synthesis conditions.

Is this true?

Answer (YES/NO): NO